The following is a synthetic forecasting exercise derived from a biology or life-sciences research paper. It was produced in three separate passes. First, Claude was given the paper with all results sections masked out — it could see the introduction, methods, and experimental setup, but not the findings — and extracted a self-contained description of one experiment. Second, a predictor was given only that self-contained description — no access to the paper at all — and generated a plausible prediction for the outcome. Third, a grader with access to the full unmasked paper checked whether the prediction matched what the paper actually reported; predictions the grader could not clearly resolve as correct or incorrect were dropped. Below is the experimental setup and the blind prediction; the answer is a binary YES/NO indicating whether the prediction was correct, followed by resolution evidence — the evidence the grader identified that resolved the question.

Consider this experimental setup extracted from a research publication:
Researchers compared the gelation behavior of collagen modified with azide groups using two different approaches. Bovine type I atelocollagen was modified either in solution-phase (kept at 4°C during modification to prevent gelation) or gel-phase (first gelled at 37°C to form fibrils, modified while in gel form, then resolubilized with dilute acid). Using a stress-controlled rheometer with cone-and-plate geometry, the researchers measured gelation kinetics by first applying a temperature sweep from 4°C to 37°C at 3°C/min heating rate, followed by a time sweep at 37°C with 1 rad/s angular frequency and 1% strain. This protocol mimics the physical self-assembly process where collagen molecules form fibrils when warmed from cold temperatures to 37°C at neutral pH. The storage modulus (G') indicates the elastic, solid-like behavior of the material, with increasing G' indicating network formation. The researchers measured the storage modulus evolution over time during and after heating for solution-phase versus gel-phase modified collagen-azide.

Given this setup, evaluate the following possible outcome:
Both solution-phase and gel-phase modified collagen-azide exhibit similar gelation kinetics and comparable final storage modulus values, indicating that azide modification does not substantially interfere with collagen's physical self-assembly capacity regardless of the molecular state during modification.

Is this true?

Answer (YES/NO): NO